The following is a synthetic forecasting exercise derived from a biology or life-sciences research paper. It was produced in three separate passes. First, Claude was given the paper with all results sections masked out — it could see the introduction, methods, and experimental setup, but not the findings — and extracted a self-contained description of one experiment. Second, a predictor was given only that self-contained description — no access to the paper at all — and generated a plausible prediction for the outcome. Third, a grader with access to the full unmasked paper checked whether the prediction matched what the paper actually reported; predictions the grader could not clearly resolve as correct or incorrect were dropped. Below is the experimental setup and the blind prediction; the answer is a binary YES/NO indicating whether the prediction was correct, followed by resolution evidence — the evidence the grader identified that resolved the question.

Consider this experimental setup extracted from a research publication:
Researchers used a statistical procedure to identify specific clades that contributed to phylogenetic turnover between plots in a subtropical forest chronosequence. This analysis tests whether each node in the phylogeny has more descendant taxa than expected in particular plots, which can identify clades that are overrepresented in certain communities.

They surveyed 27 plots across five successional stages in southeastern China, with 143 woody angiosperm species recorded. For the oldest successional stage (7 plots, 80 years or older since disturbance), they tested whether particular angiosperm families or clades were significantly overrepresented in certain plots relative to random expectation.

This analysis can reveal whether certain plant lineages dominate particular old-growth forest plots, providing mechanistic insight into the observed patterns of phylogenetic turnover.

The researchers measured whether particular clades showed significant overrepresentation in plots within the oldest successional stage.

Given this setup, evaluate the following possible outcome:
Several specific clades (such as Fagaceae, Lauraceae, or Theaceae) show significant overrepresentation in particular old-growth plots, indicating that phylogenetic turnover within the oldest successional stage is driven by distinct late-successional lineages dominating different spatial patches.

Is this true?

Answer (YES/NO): YES